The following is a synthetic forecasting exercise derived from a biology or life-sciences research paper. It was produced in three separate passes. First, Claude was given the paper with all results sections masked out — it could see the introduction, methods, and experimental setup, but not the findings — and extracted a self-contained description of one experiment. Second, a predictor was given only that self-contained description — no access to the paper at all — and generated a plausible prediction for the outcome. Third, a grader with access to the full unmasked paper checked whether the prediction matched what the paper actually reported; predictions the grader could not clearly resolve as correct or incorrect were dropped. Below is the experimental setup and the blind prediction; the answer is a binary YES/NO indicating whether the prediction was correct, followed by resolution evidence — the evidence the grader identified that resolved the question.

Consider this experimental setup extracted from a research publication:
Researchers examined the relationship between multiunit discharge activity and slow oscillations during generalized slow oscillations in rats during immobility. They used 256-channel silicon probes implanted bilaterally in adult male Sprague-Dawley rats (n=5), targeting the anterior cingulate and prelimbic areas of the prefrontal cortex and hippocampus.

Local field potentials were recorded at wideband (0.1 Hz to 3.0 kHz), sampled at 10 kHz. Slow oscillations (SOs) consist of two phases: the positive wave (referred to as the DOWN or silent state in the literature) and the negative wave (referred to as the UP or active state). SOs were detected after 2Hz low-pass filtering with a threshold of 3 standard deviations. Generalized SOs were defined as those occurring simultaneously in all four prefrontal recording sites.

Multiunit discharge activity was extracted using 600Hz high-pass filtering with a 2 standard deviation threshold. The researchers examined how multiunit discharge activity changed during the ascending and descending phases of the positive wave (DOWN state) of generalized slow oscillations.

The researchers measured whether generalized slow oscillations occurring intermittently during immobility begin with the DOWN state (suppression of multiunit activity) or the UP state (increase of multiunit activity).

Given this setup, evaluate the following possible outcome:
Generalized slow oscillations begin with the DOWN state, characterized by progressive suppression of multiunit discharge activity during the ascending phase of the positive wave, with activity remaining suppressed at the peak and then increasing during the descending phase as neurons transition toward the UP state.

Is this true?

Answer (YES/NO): YES